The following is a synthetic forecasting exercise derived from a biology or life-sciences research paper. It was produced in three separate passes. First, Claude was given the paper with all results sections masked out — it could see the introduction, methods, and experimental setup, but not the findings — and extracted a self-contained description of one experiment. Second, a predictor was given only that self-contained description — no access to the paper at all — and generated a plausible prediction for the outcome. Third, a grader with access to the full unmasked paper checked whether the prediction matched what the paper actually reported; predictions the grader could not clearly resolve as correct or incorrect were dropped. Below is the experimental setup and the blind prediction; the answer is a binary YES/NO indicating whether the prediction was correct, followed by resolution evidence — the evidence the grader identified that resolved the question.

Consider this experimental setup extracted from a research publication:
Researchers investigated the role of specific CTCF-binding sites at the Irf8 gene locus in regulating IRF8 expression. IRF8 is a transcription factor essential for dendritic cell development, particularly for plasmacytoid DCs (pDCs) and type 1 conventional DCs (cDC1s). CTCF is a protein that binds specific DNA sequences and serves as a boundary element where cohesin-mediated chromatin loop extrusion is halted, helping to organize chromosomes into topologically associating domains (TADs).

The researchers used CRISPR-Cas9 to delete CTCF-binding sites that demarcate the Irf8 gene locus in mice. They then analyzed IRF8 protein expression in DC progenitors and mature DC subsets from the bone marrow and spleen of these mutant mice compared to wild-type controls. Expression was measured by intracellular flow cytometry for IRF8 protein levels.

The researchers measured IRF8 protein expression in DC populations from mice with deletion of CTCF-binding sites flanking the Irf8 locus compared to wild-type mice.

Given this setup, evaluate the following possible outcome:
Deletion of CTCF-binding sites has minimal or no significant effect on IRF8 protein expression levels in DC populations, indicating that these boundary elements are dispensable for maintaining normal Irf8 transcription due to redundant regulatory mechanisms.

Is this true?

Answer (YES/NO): NO